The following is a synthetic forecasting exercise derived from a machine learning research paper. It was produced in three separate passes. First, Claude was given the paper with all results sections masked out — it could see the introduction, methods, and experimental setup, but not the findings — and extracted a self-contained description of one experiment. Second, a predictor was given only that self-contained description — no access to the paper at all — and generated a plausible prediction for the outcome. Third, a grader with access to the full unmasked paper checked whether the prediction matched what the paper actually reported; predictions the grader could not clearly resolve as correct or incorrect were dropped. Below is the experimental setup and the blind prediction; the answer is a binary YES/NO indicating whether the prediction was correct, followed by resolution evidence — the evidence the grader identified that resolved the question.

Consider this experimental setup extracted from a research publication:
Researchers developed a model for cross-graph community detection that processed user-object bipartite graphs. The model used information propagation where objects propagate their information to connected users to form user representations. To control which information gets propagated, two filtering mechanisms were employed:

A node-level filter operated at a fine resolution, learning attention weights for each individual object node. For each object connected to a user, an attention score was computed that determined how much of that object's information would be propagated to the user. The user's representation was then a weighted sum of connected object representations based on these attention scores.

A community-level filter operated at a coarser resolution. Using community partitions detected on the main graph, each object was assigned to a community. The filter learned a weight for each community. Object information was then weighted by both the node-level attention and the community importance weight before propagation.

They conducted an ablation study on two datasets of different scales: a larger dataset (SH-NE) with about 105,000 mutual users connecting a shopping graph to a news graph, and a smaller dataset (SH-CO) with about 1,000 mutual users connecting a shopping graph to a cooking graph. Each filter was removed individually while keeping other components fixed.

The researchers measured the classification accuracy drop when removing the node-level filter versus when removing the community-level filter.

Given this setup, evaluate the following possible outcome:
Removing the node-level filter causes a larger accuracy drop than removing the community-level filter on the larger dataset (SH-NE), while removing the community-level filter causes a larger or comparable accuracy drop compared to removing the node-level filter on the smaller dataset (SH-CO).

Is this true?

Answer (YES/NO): NO